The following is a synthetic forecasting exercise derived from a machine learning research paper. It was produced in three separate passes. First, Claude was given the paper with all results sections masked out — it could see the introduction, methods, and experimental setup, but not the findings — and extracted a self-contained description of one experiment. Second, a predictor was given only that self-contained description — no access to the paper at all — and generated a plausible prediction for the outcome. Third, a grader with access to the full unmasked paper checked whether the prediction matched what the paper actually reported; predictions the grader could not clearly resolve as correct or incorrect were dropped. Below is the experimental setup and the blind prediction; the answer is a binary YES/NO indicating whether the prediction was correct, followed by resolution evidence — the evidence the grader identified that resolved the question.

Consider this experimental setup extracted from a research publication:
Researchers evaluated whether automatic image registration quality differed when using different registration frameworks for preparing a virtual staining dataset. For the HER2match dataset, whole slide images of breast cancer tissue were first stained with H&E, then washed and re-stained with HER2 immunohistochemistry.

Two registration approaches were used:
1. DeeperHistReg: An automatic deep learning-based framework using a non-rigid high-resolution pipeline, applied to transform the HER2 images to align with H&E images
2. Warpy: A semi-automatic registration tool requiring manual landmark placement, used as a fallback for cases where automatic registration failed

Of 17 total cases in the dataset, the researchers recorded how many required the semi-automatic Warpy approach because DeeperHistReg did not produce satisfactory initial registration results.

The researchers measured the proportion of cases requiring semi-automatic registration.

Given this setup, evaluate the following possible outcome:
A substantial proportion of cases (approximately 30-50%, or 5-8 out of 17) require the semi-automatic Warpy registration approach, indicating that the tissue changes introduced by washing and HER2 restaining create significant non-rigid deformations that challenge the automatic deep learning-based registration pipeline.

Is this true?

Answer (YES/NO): NO